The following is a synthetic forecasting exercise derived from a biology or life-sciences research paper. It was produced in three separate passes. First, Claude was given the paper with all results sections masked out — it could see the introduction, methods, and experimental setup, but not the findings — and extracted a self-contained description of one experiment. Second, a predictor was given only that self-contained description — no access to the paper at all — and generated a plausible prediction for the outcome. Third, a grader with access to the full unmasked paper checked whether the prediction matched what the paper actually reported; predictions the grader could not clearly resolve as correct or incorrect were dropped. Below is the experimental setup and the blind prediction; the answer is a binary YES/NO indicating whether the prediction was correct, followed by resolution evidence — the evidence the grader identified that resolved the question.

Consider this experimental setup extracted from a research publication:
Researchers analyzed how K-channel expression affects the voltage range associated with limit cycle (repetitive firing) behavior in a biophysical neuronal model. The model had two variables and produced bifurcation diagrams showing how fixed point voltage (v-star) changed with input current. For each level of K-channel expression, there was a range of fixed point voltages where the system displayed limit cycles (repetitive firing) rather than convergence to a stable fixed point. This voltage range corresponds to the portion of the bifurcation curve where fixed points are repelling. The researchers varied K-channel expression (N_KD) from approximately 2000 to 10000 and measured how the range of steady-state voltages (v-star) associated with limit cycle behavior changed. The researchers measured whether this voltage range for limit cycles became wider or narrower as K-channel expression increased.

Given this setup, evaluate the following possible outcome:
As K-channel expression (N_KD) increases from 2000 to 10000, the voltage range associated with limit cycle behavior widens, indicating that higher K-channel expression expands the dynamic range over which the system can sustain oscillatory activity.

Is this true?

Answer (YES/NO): NO